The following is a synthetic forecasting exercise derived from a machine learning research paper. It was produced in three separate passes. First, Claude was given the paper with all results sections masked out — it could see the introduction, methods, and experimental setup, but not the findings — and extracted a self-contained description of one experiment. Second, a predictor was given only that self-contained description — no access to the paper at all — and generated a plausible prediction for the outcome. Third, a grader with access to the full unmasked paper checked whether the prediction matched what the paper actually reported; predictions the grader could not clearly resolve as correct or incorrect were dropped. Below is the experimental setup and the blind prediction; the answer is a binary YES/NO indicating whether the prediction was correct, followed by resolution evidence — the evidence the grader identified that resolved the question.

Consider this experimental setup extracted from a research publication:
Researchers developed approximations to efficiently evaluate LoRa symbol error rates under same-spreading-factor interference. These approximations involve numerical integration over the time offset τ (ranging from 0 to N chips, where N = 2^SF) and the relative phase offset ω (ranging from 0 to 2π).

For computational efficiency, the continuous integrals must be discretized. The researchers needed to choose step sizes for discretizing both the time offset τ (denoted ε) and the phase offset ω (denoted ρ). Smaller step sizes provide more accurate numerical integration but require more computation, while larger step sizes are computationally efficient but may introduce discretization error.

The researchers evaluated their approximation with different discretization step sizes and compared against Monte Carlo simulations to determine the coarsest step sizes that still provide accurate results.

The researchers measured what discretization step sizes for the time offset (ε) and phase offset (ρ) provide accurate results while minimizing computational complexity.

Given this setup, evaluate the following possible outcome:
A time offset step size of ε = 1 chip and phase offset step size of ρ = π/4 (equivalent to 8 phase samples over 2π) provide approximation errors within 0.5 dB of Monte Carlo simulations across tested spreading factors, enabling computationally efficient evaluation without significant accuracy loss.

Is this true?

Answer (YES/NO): NO